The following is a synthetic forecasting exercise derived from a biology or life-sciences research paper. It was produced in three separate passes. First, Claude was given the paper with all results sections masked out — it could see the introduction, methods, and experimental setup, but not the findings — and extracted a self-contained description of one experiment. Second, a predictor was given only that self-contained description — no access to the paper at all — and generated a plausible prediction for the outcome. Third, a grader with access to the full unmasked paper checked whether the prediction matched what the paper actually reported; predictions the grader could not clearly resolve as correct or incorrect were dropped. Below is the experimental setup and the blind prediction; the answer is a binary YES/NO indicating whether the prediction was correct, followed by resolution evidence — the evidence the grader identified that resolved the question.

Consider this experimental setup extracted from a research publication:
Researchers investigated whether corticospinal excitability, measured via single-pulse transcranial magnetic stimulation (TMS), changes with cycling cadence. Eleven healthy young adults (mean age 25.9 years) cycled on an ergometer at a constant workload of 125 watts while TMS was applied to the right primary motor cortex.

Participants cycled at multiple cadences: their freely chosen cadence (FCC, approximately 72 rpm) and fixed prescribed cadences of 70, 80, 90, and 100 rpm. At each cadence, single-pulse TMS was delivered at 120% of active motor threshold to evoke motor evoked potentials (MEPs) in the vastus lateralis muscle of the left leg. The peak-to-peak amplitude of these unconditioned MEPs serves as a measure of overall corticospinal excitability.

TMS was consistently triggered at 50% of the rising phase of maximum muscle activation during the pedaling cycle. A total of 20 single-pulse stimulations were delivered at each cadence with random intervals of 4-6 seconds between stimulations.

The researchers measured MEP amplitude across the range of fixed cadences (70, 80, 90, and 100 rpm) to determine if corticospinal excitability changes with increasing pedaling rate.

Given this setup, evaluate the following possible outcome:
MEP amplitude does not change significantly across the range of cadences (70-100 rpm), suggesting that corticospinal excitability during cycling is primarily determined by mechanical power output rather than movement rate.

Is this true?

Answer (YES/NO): YES